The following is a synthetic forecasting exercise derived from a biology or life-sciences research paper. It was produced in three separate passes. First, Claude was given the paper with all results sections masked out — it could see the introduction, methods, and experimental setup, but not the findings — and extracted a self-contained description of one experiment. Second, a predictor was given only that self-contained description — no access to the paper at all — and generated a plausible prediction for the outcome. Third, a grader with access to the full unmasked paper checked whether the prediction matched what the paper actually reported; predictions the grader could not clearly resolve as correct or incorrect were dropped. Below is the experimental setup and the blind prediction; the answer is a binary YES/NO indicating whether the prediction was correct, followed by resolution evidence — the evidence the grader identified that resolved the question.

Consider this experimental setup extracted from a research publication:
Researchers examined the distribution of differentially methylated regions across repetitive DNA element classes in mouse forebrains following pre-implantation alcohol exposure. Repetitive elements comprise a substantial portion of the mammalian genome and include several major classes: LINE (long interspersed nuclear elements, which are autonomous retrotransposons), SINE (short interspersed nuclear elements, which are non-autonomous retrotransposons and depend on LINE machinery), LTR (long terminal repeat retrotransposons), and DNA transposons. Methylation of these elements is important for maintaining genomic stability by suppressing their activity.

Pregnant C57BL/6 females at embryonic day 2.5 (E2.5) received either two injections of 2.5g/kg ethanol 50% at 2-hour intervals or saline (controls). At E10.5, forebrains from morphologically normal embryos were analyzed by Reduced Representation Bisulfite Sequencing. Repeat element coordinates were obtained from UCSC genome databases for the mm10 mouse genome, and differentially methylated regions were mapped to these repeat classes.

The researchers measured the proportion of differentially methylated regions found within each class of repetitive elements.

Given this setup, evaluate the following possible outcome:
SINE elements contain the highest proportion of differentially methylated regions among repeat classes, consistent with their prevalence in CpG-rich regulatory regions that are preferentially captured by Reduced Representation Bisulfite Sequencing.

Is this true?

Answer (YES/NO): NO